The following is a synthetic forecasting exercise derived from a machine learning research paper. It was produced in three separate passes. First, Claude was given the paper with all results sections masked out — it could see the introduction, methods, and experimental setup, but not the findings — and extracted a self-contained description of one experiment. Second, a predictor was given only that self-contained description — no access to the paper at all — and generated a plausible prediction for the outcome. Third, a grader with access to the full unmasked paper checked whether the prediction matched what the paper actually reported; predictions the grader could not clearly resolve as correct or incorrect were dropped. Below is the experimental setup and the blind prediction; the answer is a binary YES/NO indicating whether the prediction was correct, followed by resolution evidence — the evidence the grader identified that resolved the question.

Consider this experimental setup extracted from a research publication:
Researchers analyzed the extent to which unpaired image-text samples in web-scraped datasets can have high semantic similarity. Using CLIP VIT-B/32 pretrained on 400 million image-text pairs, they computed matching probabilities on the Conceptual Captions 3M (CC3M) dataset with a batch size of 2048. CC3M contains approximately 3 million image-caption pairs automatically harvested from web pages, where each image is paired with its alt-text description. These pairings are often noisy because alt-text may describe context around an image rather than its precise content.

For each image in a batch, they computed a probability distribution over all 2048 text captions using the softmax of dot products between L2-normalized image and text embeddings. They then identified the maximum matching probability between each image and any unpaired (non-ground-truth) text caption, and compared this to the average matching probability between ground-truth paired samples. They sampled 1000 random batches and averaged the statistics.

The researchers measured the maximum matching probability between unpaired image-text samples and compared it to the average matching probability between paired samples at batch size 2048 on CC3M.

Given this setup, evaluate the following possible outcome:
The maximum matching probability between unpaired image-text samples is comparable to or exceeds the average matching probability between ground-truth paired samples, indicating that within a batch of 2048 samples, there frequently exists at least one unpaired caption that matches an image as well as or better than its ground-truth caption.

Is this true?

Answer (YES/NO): NO